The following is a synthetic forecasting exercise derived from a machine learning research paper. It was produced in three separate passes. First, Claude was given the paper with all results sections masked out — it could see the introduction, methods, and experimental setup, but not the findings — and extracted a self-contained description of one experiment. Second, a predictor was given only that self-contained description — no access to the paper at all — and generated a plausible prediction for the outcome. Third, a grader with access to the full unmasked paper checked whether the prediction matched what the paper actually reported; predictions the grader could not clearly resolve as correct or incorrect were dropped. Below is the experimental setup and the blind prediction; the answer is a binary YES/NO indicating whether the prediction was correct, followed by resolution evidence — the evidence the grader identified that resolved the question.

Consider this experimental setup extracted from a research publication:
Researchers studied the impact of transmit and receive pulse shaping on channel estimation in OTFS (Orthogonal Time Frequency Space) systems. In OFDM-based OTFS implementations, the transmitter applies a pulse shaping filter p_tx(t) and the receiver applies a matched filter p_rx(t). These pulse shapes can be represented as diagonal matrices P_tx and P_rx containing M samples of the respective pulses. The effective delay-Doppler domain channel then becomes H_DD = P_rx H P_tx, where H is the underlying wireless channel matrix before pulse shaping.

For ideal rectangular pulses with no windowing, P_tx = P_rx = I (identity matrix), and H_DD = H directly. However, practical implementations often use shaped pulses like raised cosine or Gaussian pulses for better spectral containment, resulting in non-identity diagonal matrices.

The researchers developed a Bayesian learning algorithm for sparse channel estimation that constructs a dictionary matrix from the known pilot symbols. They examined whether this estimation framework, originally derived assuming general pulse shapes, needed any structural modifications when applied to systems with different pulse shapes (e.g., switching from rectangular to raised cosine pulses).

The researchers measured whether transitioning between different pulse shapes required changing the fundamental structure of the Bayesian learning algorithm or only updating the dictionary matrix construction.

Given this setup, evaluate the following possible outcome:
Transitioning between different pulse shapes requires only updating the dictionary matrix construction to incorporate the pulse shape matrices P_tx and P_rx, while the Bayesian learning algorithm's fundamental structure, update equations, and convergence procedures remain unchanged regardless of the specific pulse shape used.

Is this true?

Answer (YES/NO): YES